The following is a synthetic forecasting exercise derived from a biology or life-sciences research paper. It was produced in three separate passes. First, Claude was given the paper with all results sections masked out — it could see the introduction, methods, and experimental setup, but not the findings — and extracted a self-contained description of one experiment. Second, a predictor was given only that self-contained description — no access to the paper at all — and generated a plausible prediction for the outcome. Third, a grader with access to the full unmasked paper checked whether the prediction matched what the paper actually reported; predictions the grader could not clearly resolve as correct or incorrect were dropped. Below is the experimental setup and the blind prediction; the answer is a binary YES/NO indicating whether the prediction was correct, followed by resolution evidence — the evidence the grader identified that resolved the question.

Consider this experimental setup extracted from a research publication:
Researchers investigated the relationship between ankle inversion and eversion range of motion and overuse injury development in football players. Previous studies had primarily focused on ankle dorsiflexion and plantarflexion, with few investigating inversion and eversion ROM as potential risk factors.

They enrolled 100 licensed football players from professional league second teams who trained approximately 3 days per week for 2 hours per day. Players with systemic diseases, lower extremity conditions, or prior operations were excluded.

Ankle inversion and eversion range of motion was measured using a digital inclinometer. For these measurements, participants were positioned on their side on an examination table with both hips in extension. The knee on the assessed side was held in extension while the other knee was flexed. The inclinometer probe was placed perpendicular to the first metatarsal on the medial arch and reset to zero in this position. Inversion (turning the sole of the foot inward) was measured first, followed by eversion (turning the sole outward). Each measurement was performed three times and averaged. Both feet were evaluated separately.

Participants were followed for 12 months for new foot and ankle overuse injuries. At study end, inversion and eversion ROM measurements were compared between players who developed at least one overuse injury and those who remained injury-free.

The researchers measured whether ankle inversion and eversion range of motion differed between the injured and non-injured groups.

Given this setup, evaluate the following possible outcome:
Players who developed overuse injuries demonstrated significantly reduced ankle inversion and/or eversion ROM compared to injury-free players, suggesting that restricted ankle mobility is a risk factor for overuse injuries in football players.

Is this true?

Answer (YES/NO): YES